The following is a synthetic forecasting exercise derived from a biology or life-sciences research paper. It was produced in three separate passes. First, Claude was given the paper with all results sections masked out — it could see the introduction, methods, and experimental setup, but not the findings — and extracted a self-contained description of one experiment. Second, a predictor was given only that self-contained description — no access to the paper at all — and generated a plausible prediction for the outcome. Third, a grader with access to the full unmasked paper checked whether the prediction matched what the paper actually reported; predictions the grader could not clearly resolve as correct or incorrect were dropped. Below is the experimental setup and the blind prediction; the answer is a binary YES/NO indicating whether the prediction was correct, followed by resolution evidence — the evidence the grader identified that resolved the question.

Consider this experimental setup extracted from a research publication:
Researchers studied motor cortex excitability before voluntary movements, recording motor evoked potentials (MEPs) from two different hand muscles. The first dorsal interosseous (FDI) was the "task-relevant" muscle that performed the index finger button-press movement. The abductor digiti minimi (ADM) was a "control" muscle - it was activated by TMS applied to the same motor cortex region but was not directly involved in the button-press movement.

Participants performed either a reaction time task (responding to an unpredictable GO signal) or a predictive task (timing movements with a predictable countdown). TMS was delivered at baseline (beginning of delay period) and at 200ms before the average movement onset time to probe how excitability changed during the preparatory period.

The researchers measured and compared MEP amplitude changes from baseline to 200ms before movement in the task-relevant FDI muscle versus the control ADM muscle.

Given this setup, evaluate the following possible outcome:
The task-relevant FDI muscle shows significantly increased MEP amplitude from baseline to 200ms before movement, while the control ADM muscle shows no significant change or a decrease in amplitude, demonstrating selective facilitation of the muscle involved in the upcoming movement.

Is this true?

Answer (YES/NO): NO